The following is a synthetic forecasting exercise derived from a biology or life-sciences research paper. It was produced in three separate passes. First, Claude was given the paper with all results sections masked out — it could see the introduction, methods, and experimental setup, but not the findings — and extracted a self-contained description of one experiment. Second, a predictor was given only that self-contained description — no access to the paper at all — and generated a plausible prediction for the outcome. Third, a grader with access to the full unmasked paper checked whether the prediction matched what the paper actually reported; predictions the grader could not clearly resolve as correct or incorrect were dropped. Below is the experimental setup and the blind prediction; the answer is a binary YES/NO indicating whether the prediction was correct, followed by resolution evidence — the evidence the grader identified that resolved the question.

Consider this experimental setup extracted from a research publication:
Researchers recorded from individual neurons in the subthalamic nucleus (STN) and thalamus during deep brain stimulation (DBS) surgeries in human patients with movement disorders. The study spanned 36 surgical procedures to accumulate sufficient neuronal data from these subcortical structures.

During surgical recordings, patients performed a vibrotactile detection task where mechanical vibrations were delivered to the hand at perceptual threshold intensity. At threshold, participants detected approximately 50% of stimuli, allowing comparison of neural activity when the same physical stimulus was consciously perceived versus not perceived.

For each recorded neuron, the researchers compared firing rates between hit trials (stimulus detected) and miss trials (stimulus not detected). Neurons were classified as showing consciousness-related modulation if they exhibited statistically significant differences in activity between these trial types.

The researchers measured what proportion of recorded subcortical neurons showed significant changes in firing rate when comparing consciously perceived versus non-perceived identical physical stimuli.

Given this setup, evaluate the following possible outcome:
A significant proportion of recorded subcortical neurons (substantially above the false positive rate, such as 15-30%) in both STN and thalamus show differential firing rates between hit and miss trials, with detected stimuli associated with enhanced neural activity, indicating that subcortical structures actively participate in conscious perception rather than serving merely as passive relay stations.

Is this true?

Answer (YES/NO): NO